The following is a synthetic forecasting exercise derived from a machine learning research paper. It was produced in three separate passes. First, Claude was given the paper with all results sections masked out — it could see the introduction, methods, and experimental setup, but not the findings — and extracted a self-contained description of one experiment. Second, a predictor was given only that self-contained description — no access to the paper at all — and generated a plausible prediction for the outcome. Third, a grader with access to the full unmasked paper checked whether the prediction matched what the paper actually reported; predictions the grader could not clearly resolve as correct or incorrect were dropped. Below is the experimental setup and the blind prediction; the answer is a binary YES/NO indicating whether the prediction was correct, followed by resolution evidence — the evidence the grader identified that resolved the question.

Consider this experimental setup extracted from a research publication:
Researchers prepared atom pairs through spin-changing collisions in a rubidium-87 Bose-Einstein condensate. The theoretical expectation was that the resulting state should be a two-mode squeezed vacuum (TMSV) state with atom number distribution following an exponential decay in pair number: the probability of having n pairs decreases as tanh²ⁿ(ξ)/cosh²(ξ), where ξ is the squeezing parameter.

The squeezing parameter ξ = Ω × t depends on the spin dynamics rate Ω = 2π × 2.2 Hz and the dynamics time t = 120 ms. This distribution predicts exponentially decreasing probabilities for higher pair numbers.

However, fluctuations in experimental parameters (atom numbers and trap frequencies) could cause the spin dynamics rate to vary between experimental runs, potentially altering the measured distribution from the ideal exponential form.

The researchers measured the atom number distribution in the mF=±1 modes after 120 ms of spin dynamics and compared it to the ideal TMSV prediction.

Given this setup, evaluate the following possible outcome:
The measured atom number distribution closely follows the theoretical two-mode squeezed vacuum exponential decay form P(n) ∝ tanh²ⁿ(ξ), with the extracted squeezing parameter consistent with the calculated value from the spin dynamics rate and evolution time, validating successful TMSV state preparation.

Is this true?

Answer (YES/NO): NO